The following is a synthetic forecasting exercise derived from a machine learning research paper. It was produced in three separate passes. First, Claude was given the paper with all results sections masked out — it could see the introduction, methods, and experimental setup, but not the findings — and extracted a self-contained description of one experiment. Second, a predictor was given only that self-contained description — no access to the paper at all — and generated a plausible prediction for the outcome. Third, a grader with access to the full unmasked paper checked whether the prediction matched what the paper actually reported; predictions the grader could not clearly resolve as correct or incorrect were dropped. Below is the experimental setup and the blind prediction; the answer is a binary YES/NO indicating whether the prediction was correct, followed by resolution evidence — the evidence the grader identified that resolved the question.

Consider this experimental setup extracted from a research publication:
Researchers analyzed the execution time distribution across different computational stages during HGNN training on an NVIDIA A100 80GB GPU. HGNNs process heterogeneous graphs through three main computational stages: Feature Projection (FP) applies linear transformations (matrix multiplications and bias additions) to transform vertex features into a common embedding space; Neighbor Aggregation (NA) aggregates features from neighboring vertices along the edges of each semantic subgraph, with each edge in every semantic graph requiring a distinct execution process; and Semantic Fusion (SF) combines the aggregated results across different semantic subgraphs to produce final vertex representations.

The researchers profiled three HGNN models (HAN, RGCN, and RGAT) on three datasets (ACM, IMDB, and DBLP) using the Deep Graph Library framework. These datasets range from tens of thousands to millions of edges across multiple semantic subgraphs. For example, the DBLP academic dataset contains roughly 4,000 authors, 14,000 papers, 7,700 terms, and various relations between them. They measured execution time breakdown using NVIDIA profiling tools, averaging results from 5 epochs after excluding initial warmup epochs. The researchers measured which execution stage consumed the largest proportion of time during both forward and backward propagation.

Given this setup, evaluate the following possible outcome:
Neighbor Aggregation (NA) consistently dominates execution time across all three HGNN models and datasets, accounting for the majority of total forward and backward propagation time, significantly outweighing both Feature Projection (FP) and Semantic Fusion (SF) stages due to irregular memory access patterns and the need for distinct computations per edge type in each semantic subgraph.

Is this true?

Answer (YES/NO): YES